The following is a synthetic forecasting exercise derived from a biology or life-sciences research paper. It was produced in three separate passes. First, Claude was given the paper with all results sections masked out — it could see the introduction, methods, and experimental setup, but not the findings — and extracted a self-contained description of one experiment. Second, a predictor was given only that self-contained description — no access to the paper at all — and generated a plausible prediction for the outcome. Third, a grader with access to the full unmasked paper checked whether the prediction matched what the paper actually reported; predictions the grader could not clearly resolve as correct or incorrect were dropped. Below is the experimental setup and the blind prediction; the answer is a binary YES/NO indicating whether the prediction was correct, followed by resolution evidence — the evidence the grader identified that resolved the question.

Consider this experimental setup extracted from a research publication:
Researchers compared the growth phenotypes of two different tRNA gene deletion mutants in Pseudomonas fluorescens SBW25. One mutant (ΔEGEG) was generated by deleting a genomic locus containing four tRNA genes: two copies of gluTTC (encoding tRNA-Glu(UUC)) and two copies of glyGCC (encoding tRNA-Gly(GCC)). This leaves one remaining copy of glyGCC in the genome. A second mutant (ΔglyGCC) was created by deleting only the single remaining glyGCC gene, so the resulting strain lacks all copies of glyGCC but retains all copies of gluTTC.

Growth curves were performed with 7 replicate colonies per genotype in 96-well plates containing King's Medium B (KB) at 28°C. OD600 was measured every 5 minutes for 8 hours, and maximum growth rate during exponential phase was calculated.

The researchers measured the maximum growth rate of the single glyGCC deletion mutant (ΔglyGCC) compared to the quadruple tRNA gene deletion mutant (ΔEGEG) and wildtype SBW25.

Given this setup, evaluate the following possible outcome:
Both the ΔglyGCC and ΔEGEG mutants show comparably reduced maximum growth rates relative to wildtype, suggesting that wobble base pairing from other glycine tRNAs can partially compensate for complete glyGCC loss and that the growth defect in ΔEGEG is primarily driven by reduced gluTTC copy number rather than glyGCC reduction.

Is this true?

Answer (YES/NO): NO